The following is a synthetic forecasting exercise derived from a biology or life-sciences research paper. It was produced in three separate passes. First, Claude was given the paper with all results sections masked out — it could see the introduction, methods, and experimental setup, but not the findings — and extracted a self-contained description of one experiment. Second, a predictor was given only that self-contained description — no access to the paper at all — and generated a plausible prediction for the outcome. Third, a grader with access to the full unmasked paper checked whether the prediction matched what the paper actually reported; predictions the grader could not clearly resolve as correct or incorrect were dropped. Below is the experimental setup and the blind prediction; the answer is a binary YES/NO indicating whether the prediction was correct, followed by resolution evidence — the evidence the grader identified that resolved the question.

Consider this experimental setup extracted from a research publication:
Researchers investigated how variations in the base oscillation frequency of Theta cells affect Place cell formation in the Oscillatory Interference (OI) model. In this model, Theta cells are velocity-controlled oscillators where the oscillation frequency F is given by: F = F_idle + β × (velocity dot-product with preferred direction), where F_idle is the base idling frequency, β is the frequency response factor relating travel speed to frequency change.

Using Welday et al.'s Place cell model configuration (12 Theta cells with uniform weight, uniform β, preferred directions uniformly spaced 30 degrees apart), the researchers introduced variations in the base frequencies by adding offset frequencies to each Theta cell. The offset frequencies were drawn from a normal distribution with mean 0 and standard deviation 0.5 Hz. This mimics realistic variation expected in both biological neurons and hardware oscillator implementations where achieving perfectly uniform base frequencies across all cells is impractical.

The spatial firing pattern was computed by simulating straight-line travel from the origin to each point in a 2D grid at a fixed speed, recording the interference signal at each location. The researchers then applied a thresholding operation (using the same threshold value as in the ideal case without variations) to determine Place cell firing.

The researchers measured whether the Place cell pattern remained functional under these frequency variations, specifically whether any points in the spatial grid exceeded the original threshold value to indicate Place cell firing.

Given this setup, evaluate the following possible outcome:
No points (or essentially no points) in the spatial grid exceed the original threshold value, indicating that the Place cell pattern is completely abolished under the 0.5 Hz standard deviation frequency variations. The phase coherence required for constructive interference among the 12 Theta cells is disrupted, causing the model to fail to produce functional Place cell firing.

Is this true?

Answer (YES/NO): YES